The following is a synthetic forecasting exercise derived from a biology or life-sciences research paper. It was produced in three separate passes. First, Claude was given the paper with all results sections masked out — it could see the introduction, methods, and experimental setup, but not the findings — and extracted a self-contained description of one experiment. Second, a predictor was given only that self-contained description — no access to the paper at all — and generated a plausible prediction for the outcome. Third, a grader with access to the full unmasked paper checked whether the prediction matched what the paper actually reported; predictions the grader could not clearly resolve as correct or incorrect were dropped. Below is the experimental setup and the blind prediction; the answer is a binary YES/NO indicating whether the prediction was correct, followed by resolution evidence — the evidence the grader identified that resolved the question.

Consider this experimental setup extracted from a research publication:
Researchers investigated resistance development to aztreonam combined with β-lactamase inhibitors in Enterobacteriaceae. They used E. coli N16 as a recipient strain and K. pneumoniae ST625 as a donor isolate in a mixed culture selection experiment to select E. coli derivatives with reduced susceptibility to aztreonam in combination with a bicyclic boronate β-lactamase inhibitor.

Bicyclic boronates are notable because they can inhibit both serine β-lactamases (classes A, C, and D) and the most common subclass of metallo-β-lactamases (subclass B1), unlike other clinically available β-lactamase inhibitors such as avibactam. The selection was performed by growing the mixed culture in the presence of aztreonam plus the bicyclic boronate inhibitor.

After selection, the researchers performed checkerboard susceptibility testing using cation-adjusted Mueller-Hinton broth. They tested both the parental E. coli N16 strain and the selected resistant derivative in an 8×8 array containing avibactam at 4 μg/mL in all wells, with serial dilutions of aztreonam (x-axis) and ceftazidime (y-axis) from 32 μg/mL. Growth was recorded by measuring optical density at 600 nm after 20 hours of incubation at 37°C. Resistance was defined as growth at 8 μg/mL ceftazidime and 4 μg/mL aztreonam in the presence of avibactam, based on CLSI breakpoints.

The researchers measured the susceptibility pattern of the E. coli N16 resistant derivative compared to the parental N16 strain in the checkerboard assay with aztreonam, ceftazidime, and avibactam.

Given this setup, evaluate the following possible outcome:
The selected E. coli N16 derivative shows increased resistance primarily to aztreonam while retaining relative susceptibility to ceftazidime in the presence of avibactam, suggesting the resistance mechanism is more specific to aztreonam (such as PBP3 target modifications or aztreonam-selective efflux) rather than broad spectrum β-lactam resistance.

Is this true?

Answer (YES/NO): NO